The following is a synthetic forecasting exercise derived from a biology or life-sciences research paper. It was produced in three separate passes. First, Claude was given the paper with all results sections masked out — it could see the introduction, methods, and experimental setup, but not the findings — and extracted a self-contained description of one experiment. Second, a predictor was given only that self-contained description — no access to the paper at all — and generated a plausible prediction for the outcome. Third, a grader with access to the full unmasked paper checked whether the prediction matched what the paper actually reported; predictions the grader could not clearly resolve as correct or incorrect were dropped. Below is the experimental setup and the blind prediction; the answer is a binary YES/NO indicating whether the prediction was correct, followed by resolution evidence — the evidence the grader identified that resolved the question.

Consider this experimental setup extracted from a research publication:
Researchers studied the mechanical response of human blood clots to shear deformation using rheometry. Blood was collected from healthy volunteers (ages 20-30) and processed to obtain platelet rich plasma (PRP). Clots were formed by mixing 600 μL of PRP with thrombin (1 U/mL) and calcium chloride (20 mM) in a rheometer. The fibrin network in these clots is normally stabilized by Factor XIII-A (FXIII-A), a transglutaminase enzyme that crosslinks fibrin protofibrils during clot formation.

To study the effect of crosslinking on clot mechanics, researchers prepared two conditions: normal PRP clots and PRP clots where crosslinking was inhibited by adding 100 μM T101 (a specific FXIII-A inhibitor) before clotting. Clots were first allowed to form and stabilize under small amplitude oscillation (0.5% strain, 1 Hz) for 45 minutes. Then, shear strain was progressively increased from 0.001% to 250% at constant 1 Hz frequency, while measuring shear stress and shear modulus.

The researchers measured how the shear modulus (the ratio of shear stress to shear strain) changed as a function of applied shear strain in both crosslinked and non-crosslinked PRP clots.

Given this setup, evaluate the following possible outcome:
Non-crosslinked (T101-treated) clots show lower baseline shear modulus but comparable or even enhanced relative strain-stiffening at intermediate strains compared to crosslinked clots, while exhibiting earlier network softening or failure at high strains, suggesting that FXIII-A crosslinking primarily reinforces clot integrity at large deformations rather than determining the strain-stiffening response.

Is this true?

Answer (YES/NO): NO